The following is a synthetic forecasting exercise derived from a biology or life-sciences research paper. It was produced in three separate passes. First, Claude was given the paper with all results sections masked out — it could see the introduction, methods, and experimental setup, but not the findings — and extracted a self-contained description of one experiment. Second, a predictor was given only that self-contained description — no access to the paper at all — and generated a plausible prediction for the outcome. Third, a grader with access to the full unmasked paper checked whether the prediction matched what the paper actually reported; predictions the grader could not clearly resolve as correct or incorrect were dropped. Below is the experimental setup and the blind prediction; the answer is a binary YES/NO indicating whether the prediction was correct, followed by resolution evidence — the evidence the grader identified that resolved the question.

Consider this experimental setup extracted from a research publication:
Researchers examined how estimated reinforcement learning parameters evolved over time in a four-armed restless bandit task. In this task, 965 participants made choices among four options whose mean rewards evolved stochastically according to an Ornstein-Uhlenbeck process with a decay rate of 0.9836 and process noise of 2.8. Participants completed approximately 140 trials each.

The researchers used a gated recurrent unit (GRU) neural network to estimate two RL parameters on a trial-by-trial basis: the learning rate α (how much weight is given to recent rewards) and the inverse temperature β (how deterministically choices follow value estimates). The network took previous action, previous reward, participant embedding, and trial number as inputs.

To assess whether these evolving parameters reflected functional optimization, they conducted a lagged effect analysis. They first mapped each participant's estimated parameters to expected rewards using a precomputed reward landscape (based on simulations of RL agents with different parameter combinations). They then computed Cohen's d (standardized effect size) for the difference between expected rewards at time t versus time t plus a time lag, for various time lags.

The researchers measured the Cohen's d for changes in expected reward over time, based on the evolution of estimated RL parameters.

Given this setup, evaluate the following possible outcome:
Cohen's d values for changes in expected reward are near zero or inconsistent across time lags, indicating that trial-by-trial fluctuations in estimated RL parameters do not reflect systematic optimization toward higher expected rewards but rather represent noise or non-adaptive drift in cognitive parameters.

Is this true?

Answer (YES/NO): NO